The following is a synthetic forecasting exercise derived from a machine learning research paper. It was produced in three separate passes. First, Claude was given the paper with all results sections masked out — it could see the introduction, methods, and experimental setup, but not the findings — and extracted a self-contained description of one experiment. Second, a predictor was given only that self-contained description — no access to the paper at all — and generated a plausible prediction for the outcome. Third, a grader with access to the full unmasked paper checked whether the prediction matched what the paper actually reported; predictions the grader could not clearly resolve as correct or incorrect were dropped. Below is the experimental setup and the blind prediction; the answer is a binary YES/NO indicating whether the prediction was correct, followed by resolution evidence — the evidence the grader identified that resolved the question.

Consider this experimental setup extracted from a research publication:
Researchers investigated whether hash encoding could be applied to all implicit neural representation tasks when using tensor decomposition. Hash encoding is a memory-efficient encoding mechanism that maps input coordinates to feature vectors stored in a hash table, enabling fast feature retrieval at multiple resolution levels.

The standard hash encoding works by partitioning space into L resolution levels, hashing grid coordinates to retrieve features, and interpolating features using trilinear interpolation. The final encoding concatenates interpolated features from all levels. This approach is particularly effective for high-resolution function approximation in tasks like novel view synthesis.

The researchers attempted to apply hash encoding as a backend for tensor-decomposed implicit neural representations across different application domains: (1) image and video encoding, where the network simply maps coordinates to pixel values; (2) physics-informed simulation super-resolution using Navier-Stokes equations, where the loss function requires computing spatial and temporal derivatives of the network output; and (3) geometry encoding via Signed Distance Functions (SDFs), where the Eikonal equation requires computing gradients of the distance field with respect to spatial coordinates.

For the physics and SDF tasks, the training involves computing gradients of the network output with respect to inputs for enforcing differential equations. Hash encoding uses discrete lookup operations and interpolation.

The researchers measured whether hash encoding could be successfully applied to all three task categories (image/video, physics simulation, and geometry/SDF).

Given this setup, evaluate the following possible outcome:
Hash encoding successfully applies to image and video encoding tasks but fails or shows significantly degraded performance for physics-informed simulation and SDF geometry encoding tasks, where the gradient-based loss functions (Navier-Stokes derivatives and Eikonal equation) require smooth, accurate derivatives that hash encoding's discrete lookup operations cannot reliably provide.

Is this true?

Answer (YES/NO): YES